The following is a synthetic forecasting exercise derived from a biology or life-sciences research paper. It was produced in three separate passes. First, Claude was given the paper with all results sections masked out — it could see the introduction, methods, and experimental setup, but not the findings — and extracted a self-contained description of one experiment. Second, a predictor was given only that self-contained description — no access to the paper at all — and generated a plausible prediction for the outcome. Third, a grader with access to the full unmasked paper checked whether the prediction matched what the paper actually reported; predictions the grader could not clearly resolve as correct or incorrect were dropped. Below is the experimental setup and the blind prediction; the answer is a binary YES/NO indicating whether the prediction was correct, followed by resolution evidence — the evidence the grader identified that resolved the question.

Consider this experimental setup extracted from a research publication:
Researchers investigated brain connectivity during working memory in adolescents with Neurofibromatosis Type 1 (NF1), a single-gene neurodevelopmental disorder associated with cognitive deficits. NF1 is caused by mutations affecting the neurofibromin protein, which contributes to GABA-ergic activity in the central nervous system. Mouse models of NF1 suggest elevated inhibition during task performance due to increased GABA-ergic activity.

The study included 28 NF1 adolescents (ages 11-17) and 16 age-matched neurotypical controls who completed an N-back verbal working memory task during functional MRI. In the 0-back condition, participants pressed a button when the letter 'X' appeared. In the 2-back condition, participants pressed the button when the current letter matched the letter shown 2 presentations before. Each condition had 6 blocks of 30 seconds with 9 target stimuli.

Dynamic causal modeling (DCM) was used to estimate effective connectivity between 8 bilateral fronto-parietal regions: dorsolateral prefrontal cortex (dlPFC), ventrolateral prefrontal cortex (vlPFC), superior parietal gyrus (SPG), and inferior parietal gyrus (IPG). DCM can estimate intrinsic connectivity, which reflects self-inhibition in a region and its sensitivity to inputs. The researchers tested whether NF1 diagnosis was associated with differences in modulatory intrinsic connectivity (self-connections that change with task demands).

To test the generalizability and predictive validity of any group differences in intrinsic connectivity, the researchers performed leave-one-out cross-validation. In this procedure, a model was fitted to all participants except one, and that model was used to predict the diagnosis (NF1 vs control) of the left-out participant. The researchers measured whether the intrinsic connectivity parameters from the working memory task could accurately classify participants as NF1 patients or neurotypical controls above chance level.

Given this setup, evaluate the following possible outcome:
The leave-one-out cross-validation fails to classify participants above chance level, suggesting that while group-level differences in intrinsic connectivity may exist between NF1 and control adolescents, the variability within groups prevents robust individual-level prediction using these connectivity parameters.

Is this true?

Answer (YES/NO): NO